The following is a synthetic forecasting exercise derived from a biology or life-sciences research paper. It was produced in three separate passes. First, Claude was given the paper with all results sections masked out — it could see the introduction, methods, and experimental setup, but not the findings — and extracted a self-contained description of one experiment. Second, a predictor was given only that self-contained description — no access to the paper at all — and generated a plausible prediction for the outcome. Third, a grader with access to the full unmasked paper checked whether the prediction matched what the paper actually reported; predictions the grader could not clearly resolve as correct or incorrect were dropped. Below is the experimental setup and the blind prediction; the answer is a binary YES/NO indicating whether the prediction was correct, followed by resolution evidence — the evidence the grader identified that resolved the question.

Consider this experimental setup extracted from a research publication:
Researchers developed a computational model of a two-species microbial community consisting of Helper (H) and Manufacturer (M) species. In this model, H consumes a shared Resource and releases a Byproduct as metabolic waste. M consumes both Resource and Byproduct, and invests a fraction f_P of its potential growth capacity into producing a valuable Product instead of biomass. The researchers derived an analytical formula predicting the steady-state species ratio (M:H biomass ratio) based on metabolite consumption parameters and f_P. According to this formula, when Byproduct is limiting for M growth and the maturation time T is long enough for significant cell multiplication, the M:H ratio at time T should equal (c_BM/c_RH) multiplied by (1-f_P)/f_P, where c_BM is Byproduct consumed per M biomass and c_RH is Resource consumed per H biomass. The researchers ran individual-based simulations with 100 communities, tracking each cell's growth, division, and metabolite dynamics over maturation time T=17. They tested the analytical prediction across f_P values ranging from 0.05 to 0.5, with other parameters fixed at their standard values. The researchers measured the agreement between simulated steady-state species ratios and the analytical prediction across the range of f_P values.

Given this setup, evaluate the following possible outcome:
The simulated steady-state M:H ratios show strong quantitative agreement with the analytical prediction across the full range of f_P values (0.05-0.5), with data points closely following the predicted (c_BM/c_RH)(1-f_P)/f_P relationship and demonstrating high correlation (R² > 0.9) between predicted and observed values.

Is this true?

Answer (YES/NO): NO